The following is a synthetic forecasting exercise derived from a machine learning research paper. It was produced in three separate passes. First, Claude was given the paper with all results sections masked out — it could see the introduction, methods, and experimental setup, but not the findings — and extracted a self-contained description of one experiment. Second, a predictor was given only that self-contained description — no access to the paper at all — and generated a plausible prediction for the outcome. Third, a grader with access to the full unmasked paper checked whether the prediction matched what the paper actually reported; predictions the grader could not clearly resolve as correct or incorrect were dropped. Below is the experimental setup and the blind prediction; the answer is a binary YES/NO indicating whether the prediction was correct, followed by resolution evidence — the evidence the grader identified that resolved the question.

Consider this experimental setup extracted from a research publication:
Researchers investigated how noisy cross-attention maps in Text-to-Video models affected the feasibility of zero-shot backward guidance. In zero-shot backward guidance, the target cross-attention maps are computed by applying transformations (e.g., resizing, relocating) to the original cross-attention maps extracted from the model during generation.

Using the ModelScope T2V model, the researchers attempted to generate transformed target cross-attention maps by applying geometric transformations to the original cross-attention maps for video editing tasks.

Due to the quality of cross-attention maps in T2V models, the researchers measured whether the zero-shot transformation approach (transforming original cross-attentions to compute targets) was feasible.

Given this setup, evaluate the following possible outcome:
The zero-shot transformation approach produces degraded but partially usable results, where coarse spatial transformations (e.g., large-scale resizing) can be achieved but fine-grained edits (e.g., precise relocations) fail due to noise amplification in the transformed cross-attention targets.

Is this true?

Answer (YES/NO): NO